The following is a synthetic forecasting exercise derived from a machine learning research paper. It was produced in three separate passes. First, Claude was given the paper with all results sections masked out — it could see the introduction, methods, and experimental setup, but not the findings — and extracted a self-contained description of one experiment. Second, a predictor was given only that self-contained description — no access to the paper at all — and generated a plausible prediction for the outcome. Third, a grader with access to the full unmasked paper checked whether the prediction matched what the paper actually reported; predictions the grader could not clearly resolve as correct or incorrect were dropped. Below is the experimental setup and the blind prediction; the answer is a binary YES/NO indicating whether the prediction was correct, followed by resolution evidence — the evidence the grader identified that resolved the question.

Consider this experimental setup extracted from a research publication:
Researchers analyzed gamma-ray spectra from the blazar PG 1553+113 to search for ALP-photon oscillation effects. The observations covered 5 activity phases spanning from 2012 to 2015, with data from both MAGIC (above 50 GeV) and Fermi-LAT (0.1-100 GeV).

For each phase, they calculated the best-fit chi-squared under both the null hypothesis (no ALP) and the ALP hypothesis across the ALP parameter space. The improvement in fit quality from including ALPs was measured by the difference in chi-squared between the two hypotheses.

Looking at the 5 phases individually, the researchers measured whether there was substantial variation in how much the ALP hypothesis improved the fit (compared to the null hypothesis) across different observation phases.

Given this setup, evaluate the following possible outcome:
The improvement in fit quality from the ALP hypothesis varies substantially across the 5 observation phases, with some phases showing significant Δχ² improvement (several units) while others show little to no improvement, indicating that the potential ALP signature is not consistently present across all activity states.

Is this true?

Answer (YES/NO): YES